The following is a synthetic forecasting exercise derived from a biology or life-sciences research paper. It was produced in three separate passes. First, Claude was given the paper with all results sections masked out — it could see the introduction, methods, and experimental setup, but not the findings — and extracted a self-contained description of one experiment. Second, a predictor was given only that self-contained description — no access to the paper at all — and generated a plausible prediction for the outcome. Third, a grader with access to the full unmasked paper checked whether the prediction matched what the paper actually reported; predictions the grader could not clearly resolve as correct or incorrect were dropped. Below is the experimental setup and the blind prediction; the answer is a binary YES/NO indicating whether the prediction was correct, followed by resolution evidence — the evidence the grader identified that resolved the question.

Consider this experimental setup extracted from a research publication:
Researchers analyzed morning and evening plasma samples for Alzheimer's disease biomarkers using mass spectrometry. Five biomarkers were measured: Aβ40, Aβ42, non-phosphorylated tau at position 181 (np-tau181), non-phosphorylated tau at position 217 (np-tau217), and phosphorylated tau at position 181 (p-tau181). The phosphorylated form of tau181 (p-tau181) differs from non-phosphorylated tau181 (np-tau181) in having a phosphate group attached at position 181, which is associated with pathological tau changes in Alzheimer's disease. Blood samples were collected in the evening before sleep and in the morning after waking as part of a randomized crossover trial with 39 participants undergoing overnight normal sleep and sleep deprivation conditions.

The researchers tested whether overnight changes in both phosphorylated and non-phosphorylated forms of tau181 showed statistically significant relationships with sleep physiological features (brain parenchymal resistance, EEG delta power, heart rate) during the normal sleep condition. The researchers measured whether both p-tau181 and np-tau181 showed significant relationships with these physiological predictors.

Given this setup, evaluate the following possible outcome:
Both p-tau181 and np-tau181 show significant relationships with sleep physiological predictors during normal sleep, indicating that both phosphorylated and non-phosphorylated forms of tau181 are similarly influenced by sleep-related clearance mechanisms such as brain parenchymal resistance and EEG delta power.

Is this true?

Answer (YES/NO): YES